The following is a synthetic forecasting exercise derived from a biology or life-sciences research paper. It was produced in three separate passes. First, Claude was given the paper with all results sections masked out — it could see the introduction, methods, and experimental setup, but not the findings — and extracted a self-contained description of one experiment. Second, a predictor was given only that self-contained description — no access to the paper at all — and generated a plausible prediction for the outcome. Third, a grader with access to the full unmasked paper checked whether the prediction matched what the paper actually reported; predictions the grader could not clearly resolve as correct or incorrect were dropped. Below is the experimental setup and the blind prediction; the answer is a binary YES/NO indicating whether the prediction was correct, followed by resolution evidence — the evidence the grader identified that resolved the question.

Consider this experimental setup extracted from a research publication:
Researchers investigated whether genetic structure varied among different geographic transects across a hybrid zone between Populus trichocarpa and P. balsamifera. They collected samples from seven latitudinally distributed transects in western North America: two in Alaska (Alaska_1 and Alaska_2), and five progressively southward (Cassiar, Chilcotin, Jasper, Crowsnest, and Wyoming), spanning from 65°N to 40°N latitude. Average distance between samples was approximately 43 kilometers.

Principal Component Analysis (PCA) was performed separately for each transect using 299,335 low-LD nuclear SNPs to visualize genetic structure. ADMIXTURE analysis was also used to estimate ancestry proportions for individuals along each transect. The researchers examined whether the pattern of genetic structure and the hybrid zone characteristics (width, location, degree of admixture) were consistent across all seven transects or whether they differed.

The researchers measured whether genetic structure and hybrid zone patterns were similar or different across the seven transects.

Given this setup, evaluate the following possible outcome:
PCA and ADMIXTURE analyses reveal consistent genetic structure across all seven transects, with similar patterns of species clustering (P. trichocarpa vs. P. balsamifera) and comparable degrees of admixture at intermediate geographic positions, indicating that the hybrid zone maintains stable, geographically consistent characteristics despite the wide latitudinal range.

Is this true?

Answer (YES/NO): NO